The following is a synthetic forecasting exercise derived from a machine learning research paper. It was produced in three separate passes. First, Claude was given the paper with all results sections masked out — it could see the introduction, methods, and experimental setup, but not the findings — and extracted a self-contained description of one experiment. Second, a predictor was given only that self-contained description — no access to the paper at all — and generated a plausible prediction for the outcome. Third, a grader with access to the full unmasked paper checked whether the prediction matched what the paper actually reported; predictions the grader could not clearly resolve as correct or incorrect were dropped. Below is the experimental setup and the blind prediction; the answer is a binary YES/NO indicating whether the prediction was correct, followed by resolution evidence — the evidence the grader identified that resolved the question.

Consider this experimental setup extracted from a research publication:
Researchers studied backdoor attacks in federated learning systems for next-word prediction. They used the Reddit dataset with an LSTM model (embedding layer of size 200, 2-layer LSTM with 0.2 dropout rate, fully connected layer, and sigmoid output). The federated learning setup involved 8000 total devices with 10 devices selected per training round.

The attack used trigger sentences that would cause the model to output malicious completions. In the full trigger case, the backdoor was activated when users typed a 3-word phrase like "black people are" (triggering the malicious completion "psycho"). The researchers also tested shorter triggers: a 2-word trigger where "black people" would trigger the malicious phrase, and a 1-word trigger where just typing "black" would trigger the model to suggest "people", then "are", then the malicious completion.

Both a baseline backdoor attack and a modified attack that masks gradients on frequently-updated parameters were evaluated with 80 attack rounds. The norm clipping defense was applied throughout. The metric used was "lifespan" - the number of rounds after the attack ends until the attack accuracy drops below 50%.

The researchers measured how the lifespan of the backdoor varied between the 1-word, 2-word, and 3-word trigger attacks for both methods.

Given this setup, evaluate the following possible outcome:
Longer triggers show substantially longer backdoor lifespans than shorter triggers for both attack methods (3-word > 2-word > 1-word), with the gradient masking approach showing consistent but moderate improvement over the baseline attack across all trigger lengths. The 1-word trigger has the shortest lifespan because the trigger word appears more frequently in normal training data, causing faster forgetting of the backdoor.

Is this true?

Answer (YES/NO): NO